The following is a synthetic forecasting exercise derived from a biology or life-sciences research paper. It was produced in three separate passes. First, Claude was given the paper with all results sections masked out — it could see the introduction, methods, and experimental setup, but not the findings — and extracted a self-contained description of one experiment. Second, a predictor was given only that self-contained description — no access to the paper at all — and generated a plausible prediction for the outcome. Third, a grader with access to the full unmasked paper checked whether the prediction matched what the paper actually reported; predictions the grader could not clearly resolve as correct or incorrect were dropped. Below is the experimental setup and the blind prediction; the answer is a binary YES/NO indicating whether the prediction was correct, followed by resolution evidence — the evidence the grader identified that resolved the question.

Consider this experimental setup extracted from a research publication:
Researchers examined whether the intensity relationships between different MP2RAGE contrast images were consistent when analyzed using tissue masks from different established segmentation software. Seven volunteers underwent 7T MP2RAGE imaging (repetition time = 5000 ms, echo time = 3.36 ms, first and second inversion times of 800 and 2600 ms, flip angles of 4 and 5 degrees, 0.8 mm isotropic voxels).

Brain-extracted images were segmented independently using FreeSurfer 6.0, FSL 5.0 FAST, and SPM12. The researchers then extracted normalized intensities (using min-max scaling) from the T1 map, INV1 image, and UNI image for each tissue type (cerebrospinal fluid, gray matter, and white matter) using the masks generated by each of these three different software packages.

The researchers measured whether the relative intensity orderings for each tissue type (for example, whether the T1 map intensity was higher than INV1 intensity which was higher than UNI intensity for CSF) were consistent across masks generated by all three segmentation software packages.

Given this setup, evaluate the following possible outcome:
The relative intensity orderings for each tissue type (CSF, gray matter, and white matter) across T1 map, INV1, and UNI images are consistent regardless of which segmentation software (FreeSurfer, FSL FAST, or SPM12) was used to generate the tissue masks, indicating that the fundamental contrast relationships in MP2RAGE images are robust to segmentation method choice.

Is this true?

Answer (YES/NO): YES